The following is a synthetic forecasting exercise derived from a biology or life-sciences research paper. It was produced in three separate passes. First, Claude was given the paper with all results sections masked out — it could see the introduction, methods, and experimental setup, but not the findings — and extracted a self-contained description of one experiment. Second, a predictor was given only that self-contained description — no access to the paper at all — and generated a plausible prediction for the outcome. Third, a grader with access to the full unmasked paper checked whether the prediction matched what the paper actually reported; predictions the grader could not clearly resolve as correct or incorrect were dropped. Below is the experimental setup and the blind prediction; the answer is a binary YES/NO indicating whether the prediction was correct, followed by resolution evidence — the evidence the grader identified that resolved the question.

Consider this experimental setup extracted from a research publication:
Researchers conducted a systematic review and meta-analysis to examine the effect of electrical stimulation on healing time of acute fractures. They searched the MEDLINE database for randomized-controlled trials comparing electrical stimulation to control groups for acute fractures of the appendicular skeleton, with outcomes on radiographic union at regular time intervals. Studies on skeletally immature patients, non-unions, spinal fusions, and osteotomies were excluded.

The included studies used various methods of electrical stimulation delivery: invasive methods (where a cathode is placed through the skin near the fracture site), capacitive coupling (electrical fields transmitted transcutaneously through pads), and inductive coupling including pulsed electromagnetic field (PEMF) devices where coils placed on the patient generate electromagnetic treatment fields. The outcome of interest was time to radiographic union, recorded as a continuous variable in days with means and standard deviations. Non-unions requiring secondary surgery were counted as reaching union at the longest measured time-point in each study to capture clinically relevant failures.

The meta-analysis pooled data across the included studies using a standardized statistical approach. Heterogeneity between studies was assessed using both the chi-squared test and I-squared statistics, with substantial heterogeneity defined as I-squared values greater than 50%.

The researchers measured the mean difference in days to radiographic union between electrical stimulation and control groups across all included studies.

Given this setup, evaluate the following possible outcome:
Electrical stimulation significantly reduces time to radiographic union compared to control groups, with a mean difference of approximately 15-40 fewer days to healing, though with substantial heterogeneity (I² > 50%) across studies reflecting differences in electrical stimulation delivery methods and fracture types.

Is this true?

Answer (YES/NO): NO